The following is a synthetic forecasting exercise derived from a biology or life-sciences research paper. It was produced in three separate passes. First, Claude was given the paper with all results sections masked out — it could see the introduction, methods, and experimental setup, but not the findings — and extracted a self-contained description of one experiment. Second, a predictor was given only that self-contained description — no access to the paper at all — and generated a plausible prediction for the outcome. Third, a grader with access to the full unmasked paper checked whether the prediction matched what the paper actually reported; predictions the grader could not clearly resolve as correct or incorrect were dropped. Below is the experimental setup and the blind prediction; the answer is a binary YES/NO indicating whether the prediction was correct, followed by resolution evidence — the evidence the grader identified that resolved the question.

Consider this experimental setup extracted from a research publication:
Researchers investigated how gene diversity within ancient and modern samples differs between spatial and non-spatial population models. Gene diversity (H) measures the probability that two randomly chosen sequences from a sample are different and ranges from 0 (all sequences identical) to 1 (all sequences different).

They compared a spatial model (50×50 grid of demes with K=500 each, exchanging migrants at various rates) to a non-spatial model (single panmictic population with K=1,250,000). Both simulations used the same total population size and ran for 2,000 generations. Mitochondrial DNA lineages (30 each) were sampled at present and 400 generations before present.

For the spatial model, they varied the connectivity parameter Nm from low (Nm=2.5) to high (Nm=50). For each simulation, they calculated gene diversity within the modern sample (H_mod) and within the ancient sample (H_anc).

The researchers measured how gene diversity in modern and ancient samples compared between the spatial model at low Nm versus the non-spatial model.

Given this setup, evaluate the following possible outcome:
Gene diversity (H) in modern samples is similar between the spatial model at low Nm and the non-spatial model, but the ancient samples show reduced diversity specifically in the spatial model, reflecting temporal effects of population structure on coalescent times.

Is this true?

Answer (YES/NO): NO